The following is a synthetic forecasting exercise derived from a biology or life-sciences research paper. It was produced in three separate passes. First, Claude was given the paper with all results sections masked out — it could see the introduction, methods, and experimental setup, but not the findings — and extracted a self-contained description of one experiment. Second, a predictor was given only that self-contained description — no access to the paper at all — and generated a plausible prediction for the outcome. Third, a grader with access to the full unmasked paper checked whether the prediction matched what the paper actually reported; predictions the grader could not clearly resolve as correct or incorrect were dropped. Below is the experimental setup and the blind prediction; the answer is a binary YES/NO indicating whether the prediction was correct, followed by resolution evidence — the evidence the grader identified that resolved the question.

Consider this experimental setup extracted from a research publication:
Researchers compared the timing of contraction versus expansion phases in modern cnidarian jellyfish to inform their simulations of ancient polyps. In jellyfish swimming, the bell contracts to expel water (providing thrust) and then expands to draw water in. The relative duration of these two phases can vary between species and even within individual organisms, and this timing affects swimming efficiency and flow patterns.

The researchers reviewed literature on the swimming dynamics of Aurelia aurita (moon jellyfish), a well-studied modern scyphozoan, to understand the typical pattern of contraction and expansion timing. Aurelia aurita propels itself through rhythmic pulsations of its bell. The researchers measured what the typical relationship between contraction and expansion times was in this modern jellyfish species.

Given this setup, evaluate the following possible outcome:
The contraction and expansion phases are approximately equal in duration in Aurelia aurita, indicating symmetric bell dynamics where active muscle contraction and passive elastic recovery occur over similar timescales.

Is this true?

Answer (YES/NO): NO